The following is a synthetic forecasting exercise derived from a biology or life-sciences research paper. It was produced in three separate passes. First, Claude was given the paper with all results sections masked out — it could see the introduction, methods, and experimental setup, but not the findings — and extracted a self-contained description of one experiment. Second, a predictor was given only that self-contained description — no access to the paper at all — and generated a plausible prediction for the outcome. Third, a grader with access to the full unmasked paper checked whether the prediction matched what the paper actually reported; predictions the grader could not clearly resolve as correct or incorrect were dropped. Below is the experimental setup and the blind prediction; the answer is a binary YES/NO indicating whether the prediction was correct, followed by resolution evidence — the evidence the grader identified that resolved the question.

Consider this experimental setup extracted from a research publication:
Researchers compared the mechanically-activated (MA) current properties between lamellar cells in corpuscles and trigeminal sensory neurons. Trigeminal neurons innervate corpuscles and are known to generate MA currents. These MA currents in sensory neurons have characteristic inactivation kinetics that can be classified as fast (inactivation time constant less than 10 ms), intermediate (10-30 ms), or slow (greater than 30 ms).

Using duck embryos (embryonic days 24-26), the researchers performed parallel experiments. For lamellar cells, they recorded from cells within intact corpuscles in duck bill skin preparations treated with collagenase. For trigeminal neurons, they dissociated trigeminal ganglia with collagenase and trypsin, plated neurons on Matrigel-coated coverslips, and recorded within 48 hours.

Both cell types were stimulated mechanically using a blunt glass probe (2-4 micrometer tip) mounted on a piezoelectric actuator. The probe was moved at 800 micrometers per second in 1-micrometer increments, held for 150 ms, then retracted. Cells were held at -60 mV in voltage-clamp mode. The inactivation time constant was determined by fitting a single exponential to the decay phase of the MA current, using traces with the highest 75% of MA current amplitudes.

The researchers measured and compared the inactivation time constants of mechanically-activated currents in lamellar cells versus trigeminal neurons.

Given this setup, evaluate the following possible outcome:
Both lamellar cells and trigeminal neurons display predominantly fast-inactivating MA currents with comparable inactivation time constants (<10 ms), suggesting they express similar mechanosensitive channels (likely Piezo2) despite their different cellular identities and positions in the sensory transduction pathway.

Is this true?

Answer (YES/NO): NO